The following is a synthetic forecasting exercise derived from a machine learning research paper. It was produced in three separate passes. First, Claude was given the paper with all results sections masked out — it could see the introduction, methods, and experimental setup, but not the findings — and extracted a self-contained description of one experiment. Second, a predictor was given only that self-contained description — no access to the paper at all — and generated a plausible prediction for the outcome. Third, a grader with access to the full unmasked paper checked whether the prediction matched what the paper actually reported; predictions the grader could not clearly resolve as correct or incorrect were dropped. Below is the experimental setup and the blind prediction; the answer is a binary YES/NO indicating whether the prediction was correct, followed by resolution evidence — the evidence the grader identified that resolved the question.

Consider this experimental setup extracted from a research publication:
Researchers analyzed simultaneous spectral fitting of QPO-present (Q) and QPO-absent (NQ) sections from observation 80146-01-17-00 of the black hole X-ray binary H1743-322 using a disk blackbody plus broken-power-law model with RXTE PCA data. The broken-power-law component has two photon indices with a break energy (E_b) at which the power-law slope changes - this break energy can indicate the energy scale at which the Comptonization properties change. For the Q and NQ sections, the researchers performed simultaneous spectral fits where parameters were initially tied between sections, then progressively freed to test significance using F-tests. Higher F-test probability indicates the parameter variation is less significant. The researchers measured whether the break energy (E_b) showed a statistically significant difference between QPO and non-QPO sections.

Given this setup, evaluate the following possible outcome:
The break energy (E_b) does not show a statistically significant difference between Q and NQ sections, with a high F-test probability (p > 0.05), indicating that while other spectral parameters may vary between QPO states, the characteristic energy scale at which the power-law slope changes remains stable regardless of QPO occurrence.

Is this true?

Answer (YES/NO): YES